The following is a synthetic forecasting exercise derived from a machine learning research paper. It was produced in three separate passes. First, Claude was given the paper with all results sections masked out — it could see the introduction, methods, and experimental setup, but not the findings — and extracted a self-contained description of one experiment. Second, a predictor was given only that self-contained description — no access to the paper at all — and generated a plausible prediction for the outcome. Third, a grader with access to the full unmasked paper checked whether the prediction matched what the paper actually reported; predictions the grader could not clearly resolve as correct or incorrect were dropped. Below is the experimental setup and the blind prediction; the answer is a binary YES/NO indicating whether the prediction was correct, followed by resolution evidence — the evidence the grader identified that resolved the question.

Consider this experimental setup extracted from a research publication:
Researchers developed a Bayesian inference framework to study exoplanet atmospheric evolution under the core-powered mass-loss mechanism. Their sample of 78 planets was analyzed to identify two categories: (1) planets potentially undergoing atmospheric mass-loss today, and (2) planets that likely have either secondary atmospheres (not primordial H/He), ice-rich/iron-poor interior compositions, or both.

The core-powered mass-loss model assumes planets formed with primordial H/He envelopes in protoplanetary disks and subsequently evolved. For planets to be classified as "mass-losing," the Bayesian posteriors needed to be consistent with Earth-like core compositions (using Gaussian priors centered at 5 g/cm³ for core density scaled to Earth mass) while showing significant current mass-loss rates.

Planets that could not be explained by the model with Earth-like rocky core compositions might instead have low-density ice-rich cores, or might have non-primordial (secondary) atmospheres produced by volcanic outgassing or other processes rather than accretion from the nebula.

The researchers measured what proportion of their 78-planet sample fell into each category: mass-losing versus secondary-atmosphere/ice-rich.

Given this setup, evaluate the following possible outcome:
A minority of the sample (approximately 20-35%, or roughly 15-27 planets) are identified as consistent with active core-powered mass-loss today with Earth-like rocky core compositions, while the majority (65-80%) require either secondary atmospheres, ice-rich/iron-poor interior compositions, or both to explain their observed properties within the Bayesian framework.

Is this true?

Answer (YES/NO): NO